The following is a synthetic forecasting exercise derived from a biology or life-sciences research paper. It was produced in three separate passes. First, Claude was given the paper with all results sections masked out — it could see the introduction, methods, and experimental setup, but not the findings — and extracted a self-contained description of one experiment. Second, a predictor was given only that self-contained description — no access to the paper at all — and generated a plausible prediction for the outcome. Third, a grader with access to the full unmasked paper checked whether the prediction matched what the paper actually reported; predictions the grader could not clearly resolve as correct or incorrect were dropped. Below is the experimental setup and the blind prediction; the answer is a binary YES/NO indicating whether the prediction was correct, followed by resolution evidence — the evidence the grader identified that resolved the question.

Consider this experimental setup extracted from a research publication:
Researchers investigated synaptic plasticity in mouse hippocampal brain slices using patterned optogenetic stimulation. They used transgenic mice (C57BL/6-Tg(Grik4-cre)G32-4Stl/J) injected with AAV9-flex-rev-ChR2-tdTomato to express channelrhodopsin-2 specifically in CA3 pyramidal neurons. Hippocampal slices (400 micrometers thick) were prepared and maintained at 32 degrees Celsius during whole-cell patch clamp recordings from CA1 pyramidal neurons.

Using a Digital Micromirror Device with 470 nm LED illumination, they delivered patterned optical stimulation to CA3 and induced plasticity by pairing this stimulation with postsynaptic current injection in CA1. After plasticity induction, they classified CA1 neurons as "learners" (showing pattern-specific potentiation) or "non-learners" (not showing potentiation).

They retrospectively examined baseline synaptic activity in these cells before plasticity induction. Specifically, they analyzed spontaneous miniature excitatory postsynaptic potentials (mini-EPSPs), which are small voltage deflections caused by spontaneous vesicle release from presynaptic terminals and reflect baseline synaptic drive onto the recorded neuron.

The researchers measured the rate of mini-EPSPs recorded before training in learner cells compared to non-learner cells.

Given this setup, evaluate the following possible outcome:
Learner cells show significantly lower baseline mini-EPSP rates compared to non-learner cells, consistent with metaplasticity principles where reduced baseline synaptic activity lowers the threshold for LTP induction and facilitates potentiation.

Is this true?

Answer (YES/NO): NO